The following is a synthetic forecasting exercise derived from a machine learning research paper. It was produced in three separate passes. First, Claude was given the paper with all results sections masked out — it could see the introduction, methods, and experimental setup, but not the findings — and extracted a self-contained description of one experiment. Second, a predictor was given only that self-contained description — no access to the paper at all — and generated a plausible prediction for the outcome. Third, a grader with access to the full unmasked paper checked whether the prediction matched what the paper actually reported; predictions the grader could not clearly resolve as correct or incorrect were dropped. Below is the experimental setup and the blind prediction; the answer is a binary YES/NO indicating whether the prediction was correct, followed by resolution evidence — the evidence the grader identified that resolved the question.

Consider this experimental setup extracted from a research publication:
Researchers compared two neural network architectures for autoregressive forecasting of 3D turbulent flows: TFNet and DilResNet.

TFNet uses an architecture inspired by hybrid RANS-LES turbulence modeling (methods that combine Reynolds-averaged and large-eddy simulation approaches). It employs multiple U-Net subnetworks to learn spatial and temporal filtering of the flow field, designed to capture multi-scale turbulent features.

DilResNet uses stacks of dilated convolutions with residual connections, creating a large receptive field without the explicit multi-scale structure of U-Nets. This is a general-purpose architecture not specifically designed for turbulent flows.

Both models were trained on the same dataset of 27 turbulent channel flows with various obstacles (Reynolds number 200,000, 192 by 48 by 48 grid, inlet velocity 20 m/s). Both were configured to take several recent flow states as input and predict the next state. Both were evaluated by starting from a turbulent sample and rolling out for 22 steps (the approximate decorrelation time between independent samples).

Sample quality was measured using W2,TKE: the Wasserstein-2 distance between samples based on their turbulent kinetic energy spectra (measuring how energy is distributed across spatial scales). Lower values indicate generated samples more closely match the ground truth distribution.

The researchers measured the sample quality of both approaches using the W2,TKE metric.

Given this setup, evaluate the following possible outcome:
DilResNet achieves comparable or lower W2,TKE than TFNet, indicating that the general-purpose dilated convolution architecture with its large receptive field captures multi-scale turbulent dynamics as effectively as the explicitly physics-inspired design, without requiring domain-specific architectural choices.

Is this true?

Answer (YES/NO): YES